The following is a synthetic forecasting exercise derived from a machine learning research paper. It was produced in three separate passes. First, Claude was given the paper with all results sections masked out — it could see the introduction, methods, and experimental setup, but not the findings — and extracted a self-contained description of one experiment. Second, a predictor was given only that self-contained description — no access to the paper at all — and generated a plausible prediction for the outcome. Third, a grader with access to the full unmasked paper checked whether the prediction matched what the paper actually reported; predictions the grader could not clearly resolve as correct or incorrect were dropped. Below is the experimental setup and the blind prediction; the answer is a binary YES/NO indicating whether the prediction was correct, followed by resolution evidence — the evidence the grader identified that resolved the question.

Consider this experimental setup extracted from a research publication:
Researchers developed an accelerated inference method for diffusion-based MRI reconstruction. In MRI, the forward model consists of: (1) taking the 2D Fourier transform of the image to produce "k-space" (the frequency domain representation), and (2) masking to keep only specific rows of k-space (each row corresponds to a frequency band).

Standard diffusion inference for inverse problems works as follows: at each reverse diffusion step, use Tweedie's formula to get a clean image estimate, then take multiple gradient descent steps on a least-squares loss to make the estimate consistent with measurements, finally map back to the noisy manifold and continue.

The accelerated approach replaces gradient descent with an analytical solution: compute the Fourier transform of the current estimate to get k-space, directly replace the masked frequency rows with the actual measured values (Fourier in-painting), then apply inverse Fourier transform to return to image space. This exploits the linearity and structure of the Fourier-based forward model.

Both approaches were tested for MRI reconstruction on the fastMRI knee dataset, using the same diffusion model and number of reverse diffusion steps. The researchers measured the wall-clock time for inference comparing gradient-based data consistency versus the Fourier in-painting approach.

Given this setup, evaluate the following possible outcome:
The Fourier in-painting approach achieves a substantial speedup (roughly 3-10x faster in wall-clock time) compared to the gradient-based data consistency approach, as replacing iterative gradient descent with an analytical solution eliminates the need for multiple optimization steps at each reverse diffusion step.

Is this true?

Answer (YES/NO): YES